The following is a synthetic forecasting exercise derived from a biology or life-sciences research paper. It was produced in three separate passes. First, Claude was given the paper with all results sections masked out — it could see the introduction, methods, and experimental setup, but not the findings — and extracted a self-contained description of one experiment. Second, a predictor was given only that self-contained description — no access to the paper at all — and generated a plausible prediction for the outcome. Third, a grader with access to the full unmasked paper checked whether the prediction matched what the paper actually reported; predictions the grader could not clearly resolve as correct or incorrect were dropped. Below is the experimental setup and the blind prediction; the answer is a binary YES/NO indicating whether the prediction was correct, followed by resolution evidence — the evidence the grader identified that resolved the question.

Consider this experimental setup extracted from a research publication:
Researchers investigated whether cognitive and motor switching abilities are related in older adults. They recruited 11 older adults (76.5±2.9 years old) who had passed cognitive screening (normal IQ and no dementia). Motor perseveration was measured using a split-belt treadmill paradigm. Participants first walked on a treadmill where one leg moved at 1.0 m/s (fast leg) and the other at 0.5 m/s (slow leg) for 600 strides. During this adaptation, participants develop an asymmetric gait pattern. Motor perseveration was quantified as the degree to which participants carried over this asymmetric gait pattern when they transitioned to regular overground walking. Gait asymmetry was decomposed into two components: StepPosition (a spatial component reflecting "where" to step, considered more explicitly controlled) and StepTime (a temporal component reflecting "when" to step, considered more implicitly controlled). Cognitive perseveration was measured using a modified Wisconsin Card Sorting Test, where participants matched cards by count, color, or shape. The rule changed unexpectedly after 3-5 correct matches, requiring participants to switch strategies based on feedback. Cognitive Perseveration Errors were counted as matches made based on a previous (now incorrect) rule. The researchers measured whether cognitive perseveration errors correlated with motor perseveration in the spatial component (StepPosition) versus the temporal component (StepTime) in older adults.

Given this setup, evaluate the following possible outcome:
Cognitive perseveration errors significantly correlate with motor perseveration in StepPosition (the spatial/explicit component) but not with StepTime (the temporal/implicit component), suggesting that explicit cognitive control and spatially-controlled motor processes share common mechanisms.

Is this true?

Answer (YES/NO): YES